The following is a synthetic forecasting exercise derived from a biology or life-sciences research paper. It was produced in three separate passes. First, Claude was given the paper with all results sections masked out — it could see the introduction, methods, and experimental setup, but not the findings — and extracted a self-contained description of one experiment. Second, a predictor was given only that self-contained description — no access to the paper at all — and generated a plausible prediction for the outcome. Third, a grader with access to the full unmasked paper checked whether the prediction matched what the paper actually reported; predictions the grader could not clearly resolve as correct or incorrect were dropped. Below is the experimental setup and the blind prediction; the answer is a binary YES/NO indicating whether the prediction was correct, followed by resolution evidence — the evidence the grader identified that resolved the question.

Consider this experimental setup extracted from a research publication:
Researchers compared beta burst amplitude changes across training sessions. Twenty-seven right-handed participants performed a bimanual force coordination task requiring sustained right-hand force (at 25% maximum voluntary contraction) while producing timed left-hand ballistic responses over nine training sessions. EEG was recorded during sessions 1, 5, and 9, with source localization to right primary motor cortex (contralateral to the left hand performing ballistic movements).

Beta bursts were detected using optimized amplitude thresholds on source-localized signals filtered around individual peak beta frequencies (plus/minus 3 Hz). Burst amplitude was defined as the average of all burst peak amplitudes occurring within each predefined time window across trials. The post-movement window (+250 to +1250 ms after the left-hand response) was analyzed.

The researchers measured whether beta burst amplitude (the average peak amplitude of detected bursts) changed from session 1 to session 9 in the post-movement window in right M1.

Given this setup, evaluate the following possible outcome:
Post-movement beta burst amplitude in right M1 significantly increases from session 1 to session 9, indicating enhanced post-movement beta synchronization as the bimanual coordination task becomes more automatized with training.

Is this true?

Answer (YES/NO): YES